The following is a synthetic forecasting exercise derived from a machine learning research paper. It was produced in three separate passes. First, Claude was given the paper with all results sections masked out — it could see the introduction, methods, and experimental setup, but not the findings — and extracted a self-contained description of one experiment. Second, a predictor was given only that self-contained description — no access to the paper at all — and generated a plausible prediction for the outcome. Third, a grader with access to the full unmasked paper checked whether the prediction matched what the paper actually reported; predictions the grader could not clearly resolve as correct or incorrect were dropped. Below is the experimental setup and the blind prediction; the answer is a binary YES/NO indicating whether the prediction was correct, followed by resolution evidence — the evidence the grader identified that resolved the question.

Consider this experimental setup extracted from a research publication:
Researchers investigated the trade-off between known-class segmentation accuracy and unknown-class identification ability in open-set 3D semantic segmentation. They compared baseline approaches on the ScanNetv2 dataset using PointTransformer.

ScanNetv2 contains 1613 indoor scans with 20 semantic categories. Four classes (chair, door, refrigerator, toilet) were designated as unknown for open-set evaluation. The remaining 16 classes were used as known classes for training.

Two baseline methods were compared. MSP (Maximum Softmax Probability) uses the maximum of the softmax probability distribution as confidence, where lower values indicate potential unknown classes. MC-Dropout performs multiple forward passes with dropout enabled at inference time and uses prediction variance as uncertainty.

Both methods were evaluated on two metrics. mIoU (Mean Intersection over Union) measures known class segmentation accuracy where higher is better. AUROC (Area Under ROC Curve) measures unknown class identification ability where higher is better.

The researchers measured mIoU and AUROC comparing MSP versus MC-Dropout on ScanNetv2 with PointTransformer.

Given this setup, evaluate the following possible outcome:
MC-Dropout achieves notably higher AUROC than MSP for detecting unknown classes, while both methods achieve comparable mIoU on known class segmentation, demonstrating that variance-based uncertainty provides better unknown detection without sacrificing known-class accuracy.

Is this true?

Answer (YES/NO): NO